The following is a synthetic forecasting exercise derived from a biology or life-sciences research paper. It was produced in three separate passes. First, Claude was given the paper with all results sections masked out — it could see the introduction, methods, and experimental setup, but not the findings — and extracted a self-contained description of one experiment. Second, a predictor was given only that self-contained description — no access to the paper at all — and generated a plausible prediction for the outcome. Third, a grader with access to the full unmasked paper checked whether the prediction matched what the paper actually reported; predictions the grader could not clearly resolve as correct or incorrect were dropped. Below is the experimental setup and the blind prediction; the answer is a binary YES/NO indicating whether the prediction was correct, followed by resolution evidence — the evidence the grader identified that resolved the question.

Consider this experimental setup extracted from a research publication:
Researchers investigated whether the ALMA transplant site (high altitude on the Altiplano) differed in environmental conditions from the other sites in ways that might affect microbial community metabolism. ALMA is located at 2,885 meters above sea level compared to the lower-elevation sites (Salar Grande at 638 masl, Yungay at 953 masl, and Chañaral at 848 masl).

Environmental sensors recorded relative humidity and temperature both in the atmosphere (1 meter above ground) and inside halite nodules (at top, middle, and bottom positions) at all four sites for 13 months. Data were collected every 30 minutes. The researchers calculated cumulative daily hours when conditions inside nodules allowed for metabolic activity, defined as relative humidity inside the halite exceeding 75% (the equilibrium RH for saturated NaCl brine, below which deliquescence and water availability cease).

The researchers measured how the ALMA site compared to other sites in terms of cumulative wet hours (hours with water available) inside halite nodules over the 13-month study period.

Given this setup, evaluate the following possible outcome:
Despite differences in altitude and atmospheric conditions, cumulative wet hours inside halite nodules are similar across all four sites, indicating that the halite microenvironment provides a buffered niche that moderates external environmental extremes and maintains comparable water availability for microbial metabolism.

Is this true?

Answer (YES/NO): NO